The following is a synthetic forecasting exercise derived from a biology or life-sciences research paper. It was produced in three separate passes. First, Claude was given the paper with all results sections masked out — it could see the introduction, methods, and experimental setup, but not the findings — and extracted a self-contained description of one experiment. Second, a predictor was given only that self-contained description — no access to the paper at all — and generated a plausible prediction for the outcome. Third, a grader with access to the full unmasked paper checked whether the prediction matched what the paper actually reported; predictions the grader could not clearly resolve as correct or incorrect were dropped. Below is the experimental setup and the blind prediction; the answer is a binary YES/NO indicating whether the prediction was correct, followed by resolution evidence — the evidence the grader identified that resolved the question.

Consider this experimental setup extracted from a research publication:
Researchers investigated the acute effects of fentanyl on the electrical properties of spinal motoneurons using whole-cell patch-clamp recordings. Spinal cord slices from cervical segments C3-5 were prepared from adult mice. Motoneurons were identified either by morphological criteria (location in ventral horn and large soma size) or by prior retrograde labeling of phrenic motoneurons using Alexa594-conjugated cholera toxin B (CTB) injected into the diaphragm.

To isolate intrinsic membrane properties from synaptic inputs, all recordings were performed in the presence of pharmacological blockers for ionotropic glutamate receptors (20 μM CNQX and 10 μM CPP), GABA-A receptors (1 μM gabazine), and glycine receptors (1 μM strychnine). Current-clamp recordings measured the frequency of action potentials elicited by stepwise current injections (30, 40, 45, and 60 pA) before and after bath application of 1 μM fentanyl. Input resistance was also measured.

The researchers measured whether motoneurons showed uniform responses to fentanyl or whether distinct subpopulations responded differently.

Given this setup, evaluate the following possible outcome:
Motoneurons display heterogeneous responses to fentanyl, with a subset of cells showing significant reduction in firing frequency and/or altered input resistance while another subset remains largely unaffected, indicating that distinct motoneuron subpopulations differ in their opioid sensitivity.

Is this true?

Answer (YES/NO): NO